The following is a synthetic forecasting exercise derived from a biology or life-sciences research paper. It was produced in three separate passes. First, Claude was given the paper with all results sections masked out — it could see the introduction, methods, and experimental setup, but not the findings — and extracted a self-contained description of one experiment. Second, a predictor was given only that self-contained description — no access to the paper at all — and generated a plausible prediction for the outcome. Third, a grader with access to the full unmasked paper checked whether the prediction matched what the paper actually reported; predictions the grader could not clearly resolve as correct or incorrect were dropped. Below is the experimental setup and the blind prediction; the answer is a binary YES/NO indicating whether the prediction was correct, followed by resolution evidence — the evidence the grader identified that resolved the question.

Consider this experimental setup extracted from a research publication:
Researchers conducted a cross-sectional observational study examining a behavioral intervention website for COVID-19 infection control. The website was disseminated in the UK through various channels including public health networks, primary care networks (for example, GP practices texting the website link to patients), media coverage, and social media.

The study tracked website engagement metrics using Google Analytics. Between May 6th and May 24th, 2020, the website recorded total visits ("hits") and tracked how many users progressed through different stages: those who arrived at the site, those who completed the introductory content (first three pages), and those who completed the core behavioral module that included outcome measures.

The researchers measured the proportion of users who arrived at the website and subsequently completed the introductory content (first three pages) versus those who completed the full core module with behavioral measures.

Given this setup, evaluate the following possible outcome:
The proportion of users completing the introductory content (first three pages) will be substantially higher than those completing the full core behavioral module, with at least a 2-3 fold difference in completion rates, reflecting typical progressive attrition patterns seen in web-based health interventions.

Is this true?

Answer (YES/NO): NO